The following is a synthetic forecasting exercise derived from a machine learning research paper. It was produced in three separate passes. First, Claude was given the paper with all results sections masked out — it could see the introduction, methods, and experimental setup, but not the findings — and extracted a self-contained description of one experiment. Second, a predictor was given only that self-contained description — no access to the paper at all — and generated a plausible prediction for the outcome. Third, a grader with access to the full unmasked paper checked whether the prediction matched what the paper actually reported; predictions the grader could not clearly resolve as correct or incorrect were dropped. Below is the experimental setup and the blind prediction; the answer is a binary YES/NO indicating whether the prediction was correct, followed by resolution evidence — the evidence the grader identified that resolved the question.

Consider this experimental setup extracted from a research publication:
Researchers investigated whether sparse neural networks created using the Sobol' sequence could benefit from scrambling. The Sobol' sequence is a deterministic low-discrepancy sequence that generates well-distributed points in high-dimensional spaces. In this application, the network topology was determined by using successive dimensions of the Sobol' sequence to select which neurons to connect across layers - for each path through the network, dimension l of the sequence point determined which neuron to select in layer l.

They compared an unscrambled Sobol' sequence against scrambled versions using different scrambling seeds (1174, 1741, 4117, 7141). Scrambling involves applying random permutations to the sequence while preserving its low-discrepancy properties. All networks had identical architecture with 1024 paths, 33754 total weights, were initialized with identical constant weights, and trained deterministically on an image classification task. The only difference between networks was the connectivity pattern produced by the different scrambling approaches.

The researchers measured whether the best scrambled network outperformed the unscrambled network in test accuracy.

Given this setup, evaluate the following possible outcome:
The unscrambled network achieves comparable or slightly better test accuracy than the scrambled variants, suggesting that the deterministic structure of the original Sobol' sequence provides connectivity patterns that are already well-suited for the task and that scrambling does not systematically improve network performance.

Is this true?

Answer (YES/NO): NO